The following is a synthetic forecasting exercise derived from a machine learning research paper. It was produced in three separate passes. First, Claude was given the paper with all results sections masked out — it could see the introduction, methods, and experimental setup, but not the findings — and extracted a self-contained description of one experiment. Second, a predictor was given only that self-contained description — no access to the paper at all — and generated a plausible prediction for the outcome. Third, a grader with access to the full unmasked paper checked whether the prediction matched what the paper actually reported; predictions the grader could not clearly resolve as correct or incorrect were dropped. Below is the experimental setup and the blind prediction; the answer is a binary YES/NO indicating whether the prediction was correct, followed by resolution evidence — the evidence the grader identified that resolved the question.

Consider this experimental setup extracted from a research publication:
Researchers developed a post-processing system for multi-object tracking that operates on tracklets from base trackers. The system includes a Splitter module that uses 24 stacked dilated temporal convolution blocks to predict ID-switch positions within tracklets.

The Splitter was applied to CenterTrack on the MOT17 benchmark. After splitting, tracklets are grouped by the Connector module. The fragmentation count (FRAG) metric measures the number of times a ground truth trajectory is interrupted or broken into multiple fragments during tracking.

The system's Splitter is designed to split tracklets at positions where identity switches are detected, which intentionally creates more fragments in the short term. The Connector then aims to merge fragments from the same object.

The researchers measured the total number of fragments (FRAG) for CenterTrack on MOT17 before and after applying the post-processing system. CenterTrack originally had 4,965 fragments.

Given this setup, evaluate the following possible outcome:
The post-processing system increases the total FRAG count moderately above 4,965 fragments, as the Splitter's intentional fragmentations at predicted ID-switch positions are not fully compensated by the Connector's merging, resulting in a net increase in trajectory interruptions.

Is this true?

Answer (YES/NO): YES